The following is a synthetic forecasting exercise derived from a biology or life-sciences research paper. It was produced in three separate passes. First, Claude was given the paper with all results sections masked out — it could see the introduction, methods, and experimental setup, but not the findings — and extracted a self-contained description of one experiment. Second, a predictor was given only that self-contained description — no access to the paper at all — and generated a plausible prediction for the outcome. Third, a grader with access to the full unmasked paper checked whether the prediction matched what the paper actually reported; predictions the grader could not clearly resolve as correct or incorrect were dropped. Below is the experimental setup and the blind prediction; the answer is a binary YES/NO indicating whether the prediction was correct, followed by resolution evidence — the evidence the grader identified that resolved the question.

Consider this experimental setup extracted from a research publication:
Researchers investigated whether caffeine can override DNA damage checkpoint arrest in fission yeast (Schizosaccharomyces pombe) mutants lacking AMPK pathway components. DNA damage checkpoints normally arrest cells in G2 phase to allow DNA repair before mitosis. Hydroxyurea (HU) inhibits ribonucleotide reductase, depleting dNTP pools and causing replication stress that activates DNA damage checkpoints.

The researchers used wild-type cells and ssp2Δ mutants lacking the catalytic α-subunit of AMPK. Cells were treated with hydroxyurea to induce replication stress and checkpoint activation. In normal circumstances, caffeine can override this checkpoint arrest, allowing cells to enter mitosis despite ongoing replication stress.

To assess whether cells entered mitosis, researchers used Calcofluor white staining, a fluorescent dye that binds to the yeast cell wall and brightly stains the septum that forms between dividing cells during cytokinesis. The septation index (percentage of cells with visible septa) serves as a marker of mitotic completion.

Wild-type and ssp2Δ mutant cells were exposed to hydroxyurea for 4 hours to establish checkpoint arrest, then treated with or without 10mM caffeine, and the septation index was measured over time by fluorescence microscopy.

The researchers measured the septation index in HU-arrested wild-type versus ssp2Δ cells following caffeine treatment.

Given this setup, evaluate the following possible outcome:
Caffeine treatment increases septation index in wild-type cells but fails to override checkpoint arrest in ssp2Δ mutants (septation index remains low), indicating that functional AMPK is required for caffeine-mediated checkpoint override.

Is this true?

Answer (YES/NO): YES